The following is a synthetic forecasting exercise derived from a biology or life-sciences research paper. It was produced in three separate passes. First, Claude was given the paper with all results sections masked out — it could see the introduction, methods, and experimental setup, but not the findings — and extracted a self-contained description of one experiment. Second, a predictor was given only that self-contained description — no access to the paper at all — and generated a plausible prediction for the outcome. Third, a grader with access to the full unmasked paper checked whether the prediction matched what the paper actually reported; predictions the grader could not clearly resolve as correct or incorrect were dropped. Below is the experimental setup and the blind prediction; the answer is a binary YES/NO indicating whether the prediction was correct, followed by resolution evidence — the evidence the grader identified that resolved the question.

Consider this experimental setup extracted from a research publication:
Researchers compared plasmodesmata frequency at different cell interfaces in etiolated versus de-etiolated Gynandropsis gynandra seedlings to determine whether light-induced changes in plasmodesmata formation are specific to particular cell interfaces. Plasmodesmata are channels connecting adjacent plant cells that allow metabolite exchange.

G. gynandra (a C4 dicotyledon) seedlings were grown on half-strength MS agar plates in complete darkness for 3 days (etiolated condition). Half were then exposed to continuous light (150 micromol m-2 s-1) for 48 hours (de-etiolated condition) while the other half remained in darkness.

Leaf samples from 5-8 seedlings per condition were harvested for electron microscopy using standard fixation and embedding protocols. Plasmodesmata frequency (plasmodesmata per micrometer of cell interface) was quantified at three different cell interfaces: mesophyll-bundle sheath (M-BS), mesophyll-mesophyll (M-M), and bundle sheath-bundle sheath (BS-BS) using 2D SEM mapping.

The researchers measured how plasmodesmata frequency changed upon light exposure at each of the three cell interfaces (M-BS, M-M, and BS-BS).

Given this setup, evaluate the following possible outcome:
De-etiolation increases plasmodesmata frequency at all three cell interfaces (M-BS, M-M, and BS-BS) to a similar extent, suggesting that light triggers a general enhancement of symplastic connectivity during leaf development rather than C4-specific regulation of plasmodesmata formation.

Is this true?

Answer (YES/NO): NO